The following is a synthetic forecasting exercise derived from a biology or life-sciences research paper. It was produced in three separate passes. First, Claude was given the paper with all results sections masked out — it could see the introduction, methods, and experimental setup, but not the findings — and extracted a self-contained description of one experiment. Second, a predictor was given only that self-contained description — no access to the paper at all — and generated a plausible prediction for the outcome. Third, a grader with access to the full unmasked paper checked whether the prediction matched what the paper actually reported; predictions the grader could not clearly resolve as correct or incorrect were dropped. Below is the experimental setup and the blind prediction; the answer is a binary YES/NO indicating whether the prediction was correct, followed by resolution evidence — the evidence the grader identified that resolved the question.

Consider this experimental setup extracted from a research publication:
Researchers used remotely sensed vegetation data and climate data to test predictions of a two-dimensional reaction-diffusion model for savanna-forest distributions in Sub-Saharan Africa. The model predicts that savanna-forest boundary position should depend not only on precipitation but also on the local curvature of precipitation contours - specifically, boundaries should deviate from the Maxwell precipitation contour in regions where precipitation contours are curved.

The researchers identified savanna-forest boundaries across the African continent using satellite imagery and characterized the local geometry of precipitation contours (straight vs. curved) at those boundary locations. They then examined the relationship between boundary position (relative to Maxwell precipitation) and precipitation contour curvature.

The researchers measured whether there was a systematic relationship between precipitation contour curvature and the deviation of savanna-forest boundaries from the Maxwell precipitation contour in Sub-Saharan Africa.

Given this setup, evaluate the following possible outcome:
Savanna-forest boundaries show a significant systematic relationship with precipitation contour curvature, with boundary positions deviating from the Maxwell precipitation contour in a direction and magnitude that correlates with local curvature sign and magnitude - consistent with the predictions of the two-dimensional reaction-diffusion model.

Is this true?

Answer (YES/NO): YES